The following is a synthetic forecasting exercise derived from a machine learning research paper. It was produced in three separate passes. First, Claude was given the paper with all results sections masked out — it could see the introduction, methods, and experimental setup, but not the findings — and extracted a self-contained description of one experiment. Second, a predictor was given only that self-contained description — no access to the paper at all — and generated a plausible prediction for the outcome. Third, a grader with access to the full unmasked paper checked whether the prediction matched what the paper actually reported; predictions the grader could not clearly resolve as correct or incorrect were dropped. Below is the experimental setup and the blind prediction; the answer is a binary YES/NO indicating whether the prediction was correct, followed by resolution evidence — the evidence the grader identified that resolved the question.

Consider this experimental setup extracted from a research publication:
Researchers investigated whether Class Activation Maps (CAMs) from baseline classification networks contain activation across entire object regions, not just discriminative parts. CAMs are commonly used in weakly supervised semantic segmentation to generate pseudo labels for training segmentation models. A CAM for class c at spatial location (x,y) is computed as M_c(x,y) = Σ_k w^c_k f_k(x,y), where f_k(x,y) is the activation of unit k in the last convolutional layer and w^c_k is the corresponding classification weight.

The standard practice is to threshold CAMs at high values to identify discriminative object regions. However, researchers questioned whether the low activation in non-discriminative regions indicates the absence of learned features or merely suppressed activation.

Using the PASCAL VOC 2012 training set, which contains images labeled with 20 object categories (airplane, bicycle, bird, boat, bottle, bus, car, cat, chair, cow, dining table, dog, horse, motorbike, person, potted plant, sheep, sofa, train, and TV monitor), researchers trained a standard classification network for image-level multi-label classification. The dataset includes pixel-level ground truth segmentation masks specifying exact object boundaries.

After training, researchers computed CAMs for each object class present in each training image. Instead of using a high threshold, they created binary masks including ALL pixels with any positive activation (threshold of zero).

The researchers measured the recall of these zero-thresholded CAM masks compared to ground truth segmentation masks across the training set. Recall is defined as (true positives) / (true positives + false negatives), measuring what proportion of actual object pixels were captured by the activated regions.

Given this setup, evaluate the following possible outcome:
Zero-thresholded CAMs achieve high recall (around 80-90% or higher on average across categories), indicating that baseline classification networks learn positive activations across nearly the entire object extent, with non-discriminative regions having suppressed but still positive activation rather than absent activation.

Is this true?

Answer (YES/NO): YES